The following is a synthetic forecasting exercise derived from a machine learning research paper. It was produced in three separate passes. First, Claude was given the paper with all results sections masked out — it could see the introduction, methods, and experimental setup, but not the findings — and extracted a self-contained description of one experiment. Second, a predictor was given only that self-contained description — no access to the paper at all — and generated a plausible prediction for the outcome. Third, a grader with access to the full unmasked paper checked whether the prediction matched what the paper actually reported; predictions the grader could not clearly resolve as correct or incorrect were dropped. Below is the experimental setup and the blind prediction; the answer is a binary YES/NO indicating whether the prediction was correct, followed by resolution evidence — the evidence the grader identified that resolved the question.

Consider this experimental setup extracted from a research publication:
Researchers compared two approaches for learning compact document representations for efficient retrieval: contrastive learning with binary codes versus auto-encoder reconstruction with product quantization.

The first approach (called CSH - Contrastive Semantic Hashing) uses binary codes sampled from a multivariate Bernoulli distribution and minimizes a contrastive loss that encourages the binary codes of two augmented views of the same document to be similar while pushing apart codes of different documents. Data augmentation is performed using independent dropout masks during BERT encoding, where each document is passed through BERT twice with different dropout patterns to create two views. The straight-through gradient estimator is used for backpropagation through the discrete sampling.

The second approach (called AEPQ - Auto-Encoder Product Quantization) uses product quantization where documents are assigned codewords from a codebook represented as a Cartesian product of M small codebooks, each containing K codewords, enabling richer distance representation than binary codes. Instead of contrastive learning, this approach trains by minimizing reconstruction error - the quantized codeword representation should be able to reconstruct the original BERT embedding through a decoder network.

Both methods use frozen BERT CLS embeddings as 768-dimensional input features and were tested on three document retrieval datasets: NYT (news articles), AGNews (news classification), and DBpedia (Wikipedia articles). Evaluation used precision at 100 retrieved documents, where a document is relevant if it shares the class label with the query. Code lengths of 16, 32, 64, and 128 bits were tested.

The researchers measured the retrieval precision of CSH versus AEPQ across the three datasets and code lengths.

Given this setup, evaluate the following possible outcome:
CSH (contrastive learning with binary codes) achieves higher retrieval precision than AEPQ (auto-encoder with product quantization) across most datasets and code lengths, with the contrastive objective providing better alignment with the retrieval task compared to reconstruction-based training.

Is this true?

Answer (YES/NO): YES